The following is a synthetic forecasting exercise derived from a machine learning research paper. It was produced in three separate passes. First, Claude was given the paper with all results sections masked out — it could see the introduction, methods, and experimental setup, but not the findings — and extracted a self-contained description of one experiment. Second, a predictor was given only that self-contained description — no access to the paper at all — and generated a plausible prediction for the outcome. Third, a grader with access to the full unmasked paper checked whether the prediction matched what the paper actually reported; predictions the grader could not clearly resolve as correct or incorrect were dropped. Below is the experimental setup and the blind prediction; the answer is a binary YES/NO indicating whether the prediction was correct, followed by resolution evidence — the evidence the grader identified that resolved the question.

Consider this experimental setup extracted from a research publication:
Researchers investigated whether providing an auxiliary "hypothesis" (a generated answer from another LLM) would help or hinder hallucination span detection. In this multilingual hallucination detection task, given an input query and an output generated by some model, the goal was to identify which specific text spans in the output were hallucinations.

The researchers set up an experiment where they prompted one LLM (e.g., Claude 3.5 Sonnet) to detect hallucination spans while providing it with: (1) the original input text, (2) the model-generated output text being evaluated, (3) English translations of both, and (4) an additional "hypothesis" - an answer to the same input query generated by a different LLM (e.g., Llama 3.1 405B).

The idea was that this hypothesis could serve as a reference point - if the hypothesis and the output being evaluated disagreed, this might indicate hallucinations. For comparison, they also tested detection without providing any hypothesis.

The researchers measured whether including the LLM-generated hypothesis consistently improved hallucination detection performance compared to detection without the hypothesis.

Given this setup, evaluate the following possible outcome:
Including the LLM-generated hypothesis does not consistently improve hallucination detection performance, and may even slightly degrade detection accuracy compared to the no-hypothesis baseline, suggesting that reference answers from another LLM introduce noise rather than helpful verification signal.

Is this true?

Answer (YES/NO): NO